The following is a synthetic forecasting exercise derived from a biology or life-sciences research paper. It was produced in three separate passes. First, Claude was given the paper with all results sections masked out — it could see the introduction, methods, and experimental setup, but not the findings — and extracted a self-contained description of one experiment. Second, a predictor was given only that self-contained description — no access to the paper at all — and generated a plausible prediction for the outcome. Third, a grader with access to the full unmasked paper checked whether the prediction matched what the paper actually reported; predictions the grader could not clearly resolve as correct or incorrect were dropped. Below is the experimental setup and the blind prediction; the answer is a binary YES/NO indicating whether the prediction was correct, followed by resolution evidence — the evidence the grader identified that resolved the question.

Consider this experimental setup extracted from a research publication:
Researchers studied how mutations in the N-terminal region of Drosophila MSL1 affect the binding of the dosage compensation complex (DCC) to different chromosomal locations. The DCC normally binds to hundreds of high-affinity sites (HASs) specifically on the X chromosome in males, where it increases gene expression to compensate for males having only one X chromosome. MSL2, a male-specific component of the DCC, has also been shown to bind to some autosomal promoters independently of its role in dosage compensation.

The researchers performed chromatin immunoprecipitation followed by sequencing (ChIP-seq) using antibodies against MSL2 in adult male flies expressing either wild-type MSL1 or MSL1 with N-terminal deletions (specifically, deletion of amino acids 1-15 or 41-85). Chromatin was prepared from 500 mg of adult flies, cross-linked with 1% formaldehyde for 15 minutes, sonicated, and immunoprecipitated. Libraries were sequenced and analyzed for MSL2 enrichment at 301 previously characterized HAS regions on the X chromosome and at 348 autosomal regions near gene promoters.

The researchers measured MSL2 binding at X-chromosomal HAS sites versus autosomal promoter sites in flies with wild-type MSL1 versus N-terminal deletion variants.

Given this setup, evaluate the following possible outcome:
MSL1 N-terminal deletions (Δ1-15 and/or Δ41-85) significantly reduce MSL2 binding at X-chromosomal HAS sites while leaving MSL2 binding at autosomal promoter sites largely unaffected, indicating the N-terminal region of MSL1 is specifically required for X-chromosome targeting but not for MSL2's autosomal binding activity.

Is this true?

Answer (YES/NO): YES